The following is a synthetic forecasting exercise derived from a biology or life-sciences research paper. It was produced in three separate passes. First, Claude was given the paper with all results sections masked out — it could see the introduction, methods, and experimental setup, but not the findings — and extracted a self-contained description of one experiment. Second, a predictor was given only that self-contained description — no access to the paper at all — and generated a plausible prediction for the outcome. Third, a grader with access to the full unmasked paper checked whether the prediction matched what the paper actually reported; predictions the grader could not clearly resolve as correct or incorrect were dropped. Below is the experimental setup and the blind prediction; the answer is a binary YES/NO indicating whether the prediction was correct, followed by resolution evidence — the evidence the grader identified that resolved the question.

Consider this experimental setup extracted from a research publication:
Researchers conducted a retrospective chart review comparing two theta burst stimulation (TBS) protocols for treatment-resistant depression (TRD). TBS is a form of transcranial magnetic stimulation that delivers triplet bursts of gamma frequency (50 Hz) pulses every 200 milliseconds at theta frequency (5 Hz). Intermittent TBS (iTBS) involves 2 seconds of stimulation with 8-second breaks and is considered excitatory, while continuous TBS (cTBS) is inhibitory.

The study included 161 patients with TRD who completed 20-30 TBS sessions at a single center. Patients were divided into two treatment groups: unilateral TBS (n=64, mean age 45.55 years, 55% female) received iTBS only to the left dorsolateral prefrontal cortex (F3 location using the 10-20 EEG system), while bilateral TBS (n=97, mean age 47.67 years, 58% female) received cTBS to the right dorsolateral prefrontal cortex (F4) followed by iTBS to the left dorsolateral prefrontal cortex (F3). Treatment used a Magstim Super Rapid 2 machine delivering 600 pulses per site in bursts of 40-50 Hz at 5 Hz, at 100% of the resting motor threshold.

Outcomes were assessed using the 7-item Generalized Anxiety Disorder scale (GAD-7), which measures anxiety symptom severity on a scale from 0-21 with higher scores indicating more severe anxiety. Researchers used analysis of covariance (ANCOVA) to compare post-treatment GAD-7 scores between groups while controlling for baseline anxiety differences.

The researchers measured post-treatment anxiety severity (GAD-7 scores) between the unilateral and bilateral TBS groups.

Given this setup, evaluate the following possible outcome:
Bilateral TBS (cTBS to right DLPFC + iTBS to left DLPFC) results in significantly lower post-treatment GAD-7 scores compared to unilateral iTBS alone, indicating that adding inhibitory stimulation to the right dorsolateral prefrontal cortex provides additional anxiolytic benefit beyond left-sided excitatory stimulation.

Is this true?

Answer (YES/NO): YES